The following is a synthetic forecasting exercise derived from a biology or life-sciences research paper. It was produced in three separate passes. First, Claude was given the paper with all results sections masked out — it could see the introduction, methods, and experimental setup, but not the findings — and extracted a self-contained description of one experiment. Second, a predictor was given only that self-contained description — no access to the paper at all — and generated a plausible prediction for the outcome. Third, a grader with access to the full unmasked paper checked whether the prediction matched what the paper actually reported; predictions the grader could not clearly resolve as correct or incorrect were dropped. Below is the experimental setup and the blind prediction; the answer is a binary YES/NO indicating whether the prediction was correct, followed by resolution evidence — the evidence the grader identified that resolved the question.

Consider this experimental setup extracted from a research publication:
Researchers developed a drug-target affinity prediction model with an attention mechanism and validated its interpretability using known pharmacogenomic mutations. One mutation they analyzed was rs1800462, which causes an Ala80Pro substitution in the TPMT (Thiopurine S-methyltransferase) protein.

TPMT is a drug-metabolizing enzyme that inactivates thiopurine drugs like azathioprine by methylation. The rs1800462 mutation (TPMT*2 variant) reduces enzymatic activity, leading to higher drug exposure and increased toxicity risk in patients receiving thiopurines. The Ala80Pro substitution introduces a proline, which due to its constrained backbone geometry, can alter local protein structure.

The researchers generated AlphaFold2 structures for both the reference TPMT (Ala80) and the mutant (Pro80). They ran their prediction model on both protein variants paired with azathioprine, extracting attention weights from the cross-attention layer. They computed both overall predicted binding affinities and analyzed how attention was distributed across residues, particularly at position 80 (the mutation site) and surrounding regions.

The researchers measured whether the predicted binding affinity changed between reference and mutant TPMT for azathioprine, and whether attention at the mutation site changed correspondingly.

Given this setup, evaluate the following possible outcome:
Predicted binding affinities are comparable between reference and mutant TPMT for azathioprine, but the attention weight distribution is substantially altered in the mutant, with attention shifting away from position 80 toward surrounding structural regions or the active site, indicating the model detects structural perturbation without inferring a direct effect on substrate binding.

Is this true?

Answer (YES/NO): NO